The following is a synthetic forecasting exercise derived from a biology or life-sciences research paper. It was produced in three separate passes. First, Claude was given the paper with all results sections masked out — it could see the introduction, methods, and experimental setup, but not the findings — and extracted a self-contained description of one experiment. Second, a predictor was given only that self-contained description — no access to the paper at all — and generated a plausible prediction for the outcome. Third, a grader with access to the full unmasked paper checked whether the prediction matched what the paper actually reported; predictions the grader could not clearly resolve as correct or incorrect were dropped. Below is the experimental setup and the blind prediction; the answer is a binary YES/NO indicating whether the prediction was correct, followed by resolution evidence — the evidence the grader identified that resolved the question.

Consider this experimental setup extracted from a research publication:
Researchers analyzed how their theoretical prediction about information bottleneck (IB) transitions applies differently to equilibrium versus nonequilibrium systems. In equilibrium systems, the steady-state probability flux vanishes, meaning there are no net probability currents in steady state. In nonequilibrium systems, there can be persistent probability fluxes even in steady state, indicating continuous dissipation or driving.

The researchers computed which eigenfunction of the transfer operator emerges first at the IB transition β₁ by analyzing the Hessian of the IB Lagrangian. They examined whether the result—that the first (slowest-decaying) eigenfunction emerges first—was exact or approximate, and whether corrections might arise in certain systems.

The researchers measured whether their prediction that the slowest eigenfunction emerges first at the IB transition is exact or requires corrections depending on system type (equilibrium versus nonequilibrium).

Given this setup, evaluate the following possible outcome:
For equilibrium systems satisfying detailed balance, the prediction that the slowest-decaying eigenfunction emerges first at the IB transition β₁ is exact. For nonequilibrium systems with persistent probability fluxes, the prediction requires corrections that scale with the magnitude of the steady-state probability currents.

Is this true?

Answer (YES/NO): YES